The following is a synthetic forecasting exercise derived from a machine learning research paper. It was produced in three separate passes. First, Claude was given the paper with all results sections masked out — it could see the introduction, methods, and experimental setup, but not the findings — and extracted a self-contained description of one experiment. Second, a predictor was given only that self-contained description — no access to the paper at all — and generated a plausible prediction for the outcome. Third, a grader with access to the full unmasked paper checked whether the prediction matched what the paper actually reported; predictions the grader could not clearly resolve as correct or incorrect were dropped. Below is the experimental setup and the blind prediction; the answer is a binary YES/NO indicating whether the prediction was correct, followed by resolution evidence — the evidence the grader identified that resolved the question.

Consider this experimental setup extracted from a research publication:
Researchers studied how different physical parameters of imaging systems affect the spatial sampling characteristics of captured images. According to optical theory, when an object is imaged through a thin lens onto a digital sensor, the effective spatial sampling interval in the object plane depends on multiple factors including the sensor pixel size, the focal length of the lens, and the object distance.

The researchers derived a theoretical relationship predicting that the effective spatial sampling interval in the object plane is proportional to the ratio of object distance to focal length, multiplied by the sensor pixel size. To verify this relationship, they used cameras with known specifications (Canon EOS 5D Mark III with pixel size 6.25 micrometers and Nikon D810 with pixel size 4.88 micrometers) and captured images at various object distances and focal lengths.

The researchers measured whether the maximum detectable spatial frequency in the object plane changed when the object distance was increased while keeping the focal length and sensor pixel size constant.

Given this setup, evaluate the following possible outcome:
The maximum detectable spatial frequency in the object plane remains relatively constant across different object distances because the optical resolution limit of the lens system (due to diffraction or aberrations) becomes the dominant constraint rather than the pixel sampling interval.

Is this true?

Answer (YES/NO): NO